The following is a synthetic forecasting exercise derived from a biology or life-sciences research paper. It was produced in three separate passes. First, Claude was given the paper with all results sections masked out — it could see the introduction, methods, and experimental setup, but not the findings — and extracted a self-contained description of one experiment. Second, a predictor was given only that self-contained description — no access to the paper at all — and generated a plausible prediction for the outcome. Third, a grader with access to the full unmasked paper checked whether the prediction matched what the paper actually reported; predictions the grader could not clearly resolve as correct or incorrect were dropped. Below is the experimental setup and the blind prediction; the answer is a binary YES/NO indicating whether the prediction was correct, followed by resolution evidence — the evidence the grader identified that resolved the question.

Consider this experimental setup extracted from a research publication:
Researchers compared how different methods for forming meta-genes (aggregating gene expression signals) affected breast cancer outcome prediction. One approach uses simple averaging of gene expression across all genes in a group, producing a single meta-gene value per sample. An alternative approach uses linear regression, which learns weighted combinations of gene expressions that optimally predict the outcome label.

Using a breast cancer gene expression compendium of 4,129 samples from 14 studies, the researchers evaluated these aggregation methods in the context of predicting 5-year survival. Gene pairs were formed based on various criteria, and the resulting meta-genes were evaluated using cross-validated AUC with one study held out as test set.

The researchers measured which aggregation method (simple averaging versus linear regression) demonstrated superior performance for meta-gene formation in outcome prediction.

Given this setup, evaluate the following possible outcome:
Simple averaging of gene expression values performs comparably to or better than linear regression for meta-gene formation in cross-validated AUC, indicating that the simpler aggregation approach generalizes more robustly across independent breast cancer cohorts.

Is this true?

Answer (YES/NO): NO